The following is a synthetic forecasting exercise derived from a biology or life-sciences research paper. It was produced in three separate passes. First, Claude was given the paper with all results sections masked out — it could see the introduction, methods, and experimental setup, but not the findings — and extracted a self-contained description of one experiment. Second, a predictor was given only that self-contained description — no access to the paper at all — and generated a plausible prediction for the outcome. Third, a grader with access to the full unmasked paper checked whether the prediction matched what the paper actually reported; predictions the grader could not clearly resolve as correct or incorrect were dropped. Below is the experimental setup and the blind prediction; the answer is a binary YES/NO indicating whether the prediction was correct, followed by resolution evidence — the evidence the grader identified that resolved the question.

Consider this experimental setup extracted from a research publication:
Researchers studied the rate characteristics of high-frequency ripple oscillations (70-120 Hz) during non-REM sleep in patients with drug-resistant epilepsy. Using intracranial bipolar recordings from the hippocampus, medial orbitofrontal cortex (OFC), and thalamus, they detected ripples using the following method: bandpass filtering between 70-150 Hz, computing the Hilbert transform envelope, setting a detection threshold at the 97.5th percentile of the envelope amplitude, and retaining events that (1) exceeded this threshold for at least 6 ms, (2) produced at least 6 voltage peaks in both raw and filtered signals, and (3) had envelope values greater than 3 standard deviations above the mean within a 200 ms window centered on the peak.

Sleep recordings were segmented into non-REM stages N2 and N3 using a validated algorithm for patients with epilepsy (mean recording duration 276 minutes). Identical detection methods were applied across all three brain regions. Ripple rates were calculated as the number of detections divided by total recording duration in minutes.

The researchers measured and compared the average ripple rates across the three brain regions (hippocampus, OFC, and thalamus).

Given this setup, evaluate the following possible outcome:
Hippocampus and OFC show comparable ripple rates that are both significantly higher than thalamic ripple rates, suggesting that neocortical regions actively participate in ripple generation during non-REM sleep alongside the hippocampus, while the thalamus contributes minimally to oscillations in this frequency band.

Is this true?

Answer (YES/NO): NO